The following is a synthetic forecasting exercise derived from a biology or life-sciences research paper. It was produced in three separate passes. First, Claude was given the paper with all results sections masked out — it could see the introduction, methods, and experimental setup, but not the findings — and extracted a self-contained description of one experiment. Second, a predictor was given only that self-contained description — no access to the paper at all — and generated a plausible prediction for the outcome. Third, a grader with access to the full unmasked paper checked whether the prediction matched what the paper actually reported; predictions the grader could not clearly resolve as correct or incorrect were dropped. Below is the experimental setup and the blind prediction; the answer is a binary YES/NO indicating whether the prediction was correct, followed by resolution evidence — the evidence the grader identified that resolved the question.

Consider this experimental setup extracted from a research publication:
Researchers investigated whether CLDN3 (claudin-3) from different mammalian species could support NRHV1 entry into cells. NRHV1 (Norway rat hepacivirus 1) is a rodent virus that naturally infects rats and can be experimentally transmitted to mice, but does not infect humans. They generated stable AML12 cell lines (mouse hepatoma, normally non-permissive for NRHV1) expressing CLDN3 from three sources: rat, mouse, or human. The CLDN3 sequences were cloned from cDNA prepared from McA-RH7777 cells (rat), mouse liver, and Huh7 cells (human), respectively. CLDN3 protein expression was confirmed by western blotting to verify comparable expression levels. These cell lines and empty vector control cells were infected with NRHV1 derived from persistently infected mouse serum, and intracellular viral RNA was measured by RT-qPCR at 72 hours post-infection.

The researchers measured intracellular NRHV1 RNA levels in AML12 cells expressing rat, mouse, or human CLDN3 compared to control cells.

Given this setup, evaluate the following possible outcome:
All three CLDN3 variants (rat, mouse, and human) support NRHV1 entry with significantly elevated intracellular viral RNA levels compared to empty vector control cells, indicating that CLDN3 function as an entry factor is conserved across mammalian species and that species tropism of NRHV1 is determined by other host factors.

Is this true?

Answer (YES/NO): NO